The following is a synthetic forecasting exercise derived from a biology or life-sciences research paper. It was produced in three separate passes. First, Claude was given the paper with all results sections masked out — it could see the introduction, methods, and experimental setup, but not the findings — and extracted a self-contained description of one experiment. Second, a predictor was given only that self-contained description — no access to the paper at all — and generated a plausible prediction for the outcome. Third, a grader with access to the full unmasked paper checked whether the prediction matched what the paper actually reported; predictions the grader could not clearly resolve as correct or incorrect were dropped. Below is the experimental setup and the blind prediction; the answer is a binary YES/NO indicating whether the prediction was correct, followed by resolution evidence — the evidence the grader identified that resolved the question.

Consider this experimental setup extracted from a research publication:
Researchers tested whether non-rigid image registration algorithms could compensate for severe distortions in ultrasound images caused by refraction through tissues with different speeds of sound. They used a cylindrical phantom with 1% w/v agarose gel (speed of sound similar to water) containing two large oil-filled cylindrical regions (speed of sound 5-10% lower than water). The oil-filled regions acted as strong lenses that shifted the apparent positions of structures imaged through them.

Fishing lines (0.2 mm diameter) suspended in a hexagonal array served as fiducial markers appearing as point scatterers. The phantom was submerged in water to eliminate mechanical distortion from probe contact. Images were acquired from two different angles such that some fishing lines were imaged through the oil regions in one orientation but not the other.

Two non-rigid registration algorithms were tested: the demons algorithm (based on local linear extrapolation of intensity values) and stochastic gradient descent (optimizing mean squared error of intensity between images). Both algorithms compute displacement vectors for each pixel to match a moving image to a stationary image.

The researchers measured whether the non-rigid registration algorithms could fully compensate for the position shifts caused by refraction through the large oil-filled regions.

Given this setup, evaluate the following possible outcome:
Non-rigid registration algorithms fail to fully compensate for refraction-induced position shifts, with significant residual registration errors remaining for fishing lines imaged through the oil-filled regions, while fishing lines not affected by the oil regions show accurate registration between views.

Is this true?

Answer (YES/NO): YES